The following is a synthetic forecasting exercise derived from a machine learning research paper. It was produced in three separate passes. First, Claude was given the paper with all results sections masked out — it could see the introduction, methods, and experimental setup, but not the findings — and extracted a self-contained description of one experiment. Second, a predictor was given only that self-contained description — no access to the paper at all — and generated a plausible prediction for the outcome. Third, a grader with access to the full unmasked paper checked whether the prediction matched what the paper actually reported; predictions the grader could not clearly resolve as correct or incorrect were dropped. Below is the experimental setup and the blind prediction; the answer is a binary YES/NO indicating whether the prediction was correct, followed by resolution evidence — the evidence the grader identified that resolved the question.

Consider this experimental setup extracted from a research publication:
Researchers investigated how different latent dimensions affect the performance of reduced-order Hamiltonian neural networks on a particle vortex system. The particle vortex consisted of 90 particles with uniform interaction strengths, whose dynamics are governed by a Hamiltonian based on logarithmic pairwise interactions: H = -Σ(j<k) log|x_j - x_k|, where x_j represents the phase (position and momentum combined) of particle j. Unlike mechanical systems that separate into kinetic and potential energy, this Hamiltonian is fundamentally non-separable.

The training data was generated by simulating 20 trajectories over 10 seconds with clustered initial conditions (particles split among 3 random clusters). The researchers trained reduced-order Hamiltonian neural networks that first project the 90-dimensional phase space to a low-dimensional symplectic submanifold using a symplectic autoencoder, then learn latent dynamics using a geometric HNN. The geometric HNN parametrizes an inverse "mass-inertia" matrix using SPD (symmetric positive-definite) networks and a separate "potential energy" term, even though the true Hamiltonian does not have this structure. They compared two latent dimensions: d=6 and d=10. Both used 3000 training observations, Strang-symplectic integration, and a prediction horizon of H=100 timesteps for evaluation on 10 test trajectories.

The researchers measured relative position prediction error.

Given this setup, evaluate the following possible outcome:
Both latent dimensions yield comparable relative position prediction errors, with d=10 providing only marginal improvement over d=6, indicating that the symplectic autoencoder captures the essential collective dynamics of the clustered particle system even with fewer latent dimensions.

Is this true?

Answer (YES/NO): NO